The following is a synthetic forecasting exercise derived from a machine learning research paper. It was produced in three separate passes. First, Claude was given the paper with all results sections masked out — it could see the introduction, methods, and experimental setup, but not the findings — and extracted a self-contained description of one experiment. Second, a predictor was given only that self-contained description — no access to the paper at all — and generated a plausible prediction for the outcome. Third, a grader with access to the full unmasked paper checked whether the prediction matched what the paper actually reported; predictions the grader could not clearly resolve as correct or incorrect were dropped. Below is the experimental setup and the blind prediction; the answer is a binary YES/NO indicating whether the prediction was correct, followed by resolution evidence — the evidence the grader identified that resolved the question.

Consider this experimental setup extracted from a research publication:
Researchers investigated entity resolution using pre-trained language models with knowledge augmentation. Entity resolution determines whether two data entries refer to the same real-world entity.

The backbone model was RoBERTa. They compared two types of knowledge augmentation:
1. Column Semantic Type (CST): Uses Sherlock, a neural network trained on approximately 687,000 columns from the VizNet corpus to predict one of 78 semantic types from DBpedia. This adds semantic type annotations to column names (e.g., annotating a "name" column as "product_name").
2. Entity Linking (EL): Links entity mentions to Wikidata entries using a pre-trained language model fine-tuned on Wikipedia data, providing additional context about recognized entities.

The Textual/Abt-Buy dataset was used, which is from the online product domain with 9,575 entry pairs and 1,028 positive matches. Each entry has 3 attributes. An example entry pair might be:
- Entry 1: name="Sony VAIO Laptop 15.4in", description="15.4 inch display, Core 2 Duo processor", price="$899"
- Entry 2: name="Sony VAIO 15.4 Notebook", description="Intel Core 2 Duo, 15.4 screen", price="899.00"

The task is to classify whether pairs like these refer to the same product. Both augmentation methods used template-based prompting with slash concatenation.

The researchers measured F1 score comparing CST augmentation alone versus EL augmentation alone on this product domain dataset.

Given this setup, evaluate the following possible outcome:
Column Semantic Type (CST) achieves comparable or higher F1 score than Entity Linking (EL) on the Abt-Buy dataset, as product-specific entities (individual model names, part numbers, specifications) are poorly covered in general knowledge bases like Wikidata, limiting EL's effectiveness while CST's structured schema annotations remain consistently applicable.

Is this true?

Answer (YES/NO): YES